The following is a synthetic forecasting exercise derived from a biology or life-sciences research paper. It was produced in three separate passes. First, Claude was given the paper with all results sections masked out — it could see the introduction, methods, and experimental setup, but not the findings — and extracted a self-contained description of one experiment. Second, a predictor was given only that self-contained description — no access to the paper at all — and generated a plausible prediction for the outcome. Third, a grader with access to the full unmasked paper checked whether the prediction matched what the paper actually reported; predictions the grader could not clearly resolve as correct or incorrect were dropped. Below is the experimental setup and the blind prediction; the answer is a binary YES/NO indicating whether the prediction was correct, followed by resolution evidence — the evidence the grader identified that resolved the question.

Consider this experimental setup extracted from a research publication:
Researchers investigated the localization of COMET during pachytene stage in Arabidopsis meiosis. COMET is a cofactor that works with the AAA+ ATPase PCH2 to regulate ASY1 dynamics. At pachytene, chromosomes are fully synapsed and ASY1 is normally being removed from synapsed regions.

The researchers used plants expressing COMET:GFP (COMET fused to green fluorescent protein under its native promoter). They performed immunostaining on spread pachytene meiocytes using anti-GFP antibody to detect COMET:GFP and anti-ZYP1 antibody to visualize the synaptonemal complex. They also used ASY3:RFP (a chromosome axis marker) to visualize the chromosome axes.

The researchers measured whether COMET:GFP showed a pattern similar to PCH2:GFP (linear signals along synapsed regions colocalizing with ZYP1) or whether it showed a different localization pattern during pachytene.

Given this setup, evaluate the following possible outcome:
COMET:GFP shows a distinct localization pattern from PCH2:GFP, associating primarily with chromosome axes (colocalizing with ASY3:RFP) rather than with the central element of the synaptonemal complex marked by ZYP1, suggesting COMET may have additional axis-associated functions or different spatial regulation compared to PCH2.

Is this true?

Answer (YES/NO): YES